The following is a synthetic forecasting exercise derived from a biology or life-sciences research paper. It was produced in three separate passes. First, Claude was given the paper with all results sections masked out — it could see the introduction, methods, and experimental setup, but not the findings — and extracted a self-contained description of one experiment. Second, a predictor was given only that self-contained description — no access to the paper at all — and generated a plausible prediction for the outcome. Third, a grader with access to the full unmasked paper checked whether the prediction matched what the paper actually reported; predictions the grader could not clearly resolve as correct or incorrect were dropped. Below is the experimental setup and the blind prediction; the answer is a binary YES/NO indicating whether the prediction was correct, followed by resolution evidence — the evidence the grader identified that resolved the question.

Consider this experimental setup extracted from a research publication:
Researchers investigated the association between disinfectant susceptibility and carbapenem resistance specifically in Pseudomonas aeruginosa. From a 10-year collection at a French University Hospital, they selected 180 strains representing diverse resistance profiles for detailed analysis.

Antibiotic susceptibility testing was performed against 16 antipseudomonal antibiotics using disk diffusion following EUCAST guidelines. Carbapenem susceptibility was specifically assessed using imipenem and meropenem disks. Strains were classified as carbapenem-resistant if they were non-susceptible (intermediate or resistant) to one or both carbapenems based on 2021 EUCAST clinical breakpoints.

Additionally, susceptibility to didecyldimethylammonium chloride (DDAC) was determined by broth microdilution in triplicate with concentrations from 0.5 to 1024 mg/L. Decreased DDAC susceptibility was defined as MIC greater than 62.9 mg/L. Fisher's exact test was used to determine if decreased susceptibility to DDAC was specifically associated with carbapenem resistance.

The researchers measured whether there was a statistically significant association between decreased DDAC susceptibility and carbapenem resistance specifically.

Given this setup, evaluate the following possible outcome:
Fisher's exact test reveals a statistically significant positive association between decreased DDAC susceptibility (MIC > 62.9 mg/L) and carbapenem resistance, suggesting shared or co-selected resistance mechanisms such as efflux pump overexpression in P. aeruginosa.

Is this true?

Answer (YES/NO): YES